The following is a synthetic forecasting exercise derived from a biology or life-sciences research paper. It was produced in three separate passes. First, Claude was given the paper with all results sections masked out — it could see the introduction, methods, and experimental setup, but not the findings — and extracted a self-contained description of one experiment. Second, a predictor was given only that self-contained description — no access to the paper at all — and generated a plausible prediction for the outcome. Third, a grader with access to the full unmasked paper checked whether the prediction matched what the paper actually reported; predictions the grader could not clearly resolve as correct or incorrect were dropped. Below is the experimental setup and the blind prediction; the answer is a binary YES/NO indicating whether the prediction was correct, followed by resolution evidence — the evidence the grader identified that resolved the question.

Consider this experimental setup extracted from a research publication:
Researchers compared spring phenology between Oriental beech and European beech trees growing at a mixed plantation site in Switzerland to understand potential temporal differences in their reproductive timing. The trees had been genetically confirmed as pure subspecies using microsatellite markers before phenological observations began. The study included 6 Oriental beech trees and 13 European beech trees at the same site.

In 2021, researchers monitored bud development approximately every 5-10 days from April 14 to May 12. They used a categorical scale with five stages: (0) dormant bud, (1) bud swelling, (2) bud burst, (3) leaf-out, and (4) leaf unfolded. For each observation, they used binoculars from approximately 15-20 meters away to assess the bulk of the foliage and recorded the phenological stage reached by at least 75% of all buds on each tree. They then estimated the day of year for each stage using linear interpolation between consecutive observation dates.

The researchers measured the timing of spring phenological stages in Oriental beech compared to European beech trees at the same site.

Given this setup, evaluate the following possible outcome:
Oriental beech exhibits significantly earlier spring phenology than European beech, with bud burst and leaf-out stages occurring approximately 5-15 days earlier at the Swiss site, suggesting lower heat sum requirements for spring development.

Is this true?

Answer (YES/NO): NO